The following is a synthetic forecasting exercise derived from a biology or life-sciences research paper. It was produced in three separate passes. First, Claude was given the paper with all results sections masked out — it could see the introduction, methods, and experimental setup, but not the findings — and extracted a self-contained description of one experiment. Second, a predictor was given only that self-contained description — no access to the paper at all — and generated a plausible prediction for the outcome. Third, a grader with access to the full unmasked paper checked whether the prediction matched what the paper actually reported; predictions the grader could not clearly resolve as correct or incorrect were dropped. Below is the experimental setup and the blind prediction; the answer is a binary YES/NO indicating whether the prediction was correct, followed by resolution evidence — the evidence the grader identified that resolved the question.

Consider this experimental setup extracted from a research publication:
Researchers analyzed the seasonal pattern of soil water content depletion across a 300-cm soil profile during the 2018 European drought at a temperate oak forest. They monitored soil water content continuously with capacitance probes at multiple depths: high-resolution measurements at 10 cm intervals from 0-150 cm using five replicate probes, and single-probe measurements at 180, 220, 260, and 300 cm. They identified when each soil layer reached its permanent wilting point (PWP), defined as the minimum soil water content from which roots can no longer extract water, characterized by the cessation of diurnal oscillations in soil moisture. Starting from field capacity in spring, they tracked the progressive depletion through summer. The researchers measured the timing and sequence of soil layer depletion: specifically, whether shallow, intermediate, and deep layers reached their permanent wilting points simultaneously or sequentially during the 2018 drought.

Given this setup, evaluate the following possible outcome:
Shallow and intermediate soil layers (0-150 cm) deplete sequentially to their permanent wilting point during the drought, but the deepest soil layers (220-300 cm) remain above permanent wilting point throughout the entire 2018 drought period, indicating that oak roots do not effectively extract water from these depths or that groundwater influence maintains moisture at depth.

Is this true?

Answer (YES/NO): NO